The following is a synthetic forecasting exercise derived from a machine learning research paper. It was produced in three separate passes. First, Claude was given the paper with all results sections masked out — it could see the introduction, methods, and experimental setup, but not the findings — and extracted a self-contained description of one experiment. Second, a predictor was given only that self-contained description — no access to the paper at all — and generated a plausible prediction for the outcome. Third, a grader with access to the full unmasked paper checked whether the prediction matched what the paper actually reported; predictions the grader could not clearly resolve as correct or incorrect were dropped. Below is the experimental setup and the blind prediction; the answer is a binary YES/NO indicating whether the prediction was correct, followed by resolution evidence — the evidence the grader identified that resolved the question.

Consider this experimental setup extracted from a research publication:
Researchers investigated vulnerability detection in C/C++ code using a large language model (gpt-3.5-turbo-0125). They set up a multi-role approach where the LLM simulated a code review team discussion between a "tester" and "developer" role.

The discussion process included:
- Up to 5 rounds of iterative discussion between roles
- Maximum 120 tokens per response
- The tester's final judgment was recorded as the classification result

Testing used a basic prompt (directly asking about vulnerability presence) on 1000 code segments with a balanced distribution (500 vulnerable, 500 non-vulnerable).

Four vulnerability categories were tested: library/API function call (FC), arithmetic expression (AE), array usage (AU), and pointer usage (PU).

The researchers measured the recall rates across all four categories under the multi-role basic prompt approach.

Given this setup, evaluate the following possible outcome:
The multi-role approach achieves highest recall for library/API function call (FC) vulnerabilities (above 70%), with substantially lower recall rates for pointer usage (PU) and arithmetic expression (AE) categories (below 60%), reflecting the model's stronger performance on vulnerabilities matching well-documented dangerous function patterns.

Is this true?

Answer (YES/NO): NO